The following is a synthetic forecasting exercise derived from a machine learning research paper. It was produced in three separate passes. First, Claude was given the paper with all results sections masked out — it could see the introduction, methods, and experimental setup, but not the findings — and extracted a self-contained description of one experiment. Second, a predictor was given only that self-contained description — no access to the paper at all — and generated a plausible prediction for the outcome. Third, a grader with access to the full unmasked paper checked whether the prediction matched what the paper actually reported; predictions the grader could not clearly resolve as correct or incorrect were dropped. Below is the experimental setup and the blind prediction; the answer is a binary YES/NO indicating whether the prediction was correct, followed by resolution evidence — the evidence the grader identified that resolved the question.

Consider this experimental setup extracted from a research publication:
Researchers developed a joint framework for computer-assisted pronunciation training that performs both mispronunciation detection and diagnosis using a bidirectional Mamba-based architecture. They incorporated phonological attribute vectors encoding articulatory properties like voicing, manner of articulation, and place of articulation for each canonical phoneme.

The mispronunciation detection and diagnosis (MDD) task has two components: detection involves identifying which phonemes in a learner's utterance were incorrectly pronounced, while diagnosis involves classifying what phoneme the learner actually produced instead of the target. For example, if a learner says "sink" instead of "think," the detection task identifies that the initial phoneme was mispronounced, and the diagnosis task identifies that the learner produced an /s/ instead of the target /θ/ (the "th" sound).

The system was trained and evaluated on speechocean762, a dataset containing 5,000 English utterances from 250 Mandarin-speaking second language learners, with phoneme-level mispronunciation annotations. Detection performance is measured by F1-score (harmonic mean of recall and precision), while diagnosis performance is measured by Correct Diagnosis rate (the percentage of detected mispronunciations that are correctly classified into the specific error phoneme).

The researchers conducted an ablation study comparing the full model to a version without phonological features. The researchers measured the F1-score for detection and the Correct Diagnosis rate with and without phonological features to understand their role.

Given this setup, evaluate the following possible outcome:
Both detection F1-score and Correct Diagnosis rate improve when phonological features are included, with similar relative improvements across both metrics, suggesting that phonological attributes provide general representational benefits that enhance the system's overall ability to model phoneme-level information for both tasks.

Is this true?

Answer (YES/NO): NO